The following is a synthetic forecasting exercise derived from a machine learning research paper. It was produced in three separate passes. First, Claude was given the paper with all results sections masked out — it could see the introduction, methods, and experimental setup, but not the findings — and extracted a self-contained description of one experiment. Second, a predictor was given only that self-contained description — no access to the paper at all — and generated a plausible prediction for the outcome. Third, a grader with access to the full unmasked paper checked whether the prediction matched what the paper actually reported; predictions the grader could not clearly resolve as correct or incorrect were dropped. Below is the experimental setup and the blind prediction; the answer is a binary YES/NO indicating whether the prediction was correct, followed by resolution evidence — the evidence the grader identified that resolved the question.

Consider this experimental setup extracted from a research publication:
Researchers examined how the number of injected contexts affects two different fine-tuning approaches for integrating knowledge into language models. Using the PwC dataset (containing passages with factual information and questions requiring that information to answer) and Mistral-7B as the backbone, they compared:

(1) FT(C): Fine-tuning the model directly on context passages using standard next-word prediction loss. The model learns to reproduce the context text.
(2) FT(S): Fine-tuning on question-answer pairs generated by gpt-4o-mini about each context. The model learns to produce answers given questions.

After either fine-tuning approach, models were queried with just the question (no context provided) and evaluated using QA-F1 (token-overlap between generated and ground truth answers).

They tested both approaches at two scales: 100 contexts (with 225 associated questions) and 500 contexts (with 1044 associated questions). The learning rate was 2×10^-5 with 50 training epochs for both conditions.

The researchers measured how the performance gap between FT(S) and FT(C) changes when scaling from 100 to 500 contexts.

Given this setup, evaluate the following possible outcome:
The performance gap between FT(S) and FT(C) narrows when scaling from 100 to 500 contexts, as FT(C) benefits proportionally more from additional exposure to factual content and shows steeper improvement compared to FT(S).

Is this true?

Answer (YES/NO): NO